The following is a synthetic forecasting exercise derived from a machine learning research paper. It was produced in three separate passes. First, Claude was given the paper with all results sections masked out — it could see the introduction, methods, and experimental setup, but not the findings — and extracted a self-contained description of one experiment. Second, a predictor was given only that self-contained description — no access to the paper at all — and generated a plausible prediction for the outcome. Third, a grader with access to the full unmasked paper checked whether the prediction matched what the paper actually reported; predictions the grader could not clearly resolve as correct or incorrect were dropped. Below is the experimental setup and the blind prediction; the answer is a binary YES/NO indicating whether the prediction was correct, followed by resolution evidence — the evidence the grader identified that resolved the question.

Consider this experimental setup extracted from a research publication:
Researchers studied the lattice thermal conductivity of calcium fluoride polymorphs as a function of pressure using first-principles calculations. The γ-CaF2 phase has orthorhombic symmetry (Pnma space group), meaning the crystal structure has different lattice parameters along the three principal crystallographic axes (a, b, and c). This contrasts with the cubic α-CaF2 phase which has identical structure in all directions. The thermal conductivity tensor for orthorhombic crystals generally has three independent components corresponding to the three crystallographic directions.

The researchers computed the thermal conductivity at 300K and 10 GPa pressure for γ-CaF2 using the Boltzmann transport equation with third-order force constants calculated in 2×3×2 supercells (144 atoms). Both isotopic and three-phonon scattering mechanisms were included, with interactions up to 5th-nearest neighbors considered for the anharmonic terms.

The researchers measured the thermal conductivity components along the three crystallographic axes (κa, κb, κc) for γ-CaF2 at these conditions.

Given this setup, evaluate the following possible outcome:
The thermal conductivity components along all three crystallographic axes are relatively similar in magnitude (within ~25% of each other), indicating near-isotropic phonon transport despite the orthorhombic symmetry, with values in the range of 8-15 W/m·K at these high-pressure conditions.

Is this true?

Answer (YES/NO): NO